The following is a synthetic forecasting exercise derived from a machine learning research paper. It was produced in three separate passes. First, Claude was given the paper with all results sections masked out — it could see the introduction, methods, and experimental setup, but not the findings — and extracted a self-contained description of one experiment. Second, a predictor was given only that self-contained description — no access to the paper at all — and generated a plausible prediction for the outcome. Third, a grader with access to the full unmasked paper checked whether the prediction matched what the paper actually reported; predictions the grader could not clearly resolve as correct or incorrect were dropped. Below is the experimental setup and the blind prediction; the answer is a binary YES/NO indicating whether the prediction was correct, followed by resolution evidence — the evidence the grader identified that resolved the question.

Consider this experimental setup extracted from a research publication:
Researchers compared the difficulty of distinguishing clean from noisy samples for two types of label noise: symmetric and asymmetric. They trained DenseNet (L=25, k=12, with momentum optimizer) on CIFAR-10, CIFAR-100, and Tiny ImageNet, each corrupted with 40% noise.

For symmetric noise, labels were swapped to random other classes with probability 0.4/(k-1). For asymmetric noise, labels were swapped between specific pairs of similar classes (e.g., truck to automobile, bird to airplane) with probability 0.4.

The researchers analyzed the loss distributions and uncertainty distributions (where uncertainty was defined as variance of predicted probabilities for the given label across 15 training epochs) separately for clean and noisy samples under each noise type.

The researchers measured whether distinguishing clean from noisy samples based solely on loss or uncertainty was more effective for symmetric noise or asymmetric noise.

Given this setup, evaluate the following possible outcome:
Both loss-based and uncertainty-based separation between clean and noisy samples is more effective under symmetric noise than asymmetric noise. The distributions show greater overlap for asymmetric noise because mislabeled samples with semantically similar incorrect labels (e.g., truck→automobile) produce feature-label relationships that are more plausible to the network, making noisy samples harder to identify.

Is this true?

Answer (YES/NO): YES